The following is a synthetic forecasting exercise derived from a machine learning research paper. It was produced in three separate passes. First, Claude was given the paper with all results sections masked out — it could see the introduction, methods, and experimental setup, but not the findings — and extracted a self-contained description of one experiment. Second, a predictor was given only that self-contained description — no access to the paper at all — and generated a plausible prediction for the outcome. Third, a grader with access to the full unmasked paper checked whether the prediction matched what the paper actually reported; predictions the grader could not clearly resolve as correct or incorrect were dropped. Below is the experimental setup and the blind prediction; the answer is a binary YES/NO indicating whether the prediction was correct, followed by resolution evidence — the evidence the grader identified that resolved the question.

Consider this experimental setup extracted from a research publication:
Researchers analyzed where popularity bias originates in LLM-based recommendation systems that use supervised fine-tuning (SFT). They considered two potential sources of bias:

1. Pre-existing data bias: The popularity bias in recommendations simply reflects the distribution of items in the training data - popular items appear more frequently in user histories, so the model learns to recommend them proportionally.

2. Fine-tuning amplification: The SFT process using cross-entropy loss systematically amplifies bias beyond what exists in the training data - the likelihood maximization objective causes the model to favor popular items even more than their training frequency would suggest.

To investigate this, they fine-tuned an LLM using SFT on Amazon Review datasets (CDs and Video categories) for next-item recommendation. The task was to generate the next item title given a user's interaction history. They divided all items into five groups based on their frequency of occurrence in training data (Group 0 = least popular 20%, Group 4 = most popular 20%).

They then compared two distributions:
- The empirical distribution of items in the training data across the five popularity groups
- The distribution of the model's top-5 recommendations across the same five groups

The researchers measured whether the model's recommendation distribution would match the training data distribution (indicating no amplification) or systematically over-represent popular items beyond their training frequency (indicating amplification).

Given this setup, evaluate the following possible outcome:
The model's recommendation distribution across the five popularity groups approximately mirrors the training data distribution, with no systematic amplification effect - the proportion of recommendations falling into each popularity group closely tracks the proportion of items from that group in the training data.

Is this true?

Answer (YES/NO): NO